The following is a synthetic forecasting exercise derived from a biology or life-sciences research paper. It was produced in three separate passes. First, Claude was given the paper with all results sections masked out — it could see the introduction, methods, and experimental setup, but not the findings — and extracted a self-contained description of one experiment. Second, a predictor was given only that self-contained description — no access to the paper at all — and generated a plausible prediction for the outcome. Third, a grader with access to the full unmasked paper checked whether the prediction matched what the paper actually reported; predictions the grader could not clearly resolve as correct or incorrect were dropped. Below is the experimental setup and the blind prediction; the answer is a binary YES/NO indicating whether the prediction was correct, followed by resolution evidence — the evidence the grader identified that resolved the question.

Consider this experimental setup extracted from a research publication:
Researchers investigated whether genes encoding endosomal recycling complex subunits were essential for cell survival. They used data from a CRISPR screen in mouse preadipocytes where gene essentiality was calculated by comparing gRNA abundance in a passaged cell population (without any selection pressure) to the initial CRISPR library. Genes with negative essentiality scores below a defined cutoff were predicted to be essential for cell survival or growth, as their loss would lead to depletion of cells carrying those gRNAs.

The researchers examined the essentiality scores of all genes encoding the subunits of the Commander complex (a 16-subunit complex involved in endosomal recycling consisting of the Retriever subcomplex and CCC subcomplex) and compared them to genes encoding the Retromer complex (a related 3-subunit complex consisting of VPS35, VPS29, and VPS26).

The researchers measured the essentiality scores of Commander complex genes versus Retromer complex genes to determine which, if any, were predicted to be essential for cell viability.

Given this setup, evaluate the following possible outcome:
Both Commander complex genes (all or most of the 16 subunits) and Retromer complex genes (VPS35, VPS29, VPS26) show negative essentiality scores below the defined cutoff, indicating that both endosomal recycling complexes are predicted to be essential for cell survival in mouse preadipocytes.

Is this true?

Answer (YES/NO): NO